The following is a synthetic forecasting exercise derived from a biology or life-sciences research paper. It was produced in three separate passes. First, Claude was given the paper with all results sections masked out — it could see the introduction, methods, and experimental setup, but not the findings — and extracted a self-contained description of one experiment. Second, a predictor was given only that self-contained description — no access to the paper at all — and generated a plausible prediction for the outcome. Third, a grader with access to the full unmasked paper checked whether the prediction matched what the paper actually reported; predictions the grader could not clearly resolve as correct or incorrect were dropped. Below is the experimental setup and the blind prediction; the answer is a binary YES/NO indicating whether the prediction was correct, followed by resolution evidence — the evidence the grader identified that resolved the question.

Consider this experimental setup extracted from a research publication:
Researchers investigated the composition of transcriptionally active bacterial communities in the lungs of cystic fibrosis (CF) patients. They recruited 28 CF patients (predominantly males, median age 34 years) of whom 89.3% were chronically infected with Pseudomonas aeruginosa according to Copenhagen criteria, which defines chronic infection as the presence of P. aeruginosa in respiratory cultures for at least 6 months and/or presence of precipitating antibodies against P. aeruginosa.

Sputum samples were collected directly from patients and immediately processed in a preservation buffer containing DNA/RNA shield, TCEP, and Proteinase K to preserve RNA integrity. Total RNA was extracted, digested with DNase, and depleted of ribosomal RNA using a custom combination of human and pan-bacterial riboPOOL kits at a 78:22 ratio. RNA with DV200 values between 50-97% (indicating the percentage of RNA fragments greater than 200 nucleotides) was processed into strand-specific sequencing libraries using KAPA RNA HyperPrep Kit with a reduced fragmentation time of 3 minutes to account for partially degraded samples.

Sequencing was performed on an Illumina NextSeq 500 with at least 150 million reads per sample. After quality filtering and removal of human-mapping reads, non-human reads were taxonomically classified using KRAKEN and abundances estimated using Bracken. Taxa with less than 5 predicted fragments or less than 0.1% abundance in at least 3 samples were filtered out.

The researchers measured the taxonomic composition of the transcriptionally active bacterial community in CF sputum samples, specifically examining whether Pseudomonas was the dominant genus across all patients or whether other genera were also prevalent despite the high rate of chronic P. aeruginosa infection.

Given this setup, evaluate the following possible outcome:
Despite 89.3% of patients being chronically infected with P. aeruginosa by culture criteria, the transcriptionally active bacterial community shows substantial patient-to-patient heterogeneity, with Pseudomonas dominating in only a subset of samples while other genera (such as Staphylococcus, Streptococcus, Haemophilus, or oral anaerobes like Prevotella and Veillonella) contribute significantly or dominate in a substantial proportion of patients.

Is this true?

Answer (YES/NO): YES